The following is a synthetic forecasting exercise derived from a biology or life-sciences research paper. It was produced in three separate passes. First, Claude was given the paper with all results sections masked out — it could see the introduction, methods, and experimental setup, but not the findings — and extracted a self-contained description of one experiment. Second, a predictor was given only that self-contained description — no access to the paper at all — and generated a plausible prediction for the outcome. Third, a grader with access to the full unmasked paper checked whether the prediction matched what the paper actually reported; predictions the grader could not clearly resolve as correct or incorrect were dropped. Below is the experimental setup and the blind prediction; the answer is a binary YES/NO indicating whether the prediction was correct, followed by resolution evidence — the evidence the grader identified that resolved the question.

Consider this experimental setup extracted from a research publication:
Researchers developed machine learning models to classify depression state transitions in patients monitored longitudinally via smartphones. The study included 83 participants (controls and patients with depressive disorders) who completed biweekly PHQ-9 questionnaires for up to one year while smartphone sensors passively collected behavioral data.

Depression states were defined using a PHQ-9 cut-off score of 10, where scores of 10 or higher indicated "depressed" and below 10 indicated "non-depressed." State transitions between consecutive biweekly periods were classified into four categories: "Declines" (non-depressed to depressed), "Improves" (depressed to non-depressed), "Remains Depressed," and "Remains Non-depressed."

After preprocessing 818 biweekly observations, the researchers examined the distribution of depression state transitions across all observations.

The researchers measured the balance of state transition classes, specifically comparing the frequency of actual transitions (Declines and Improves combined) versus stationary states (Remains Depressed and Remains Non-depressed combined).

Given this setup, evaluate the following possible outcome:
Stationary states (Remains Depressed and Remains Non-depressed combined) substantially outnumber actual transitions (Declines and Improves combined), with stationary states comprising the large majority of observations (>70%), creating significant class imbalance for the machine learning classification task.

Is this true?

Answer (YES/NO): YES